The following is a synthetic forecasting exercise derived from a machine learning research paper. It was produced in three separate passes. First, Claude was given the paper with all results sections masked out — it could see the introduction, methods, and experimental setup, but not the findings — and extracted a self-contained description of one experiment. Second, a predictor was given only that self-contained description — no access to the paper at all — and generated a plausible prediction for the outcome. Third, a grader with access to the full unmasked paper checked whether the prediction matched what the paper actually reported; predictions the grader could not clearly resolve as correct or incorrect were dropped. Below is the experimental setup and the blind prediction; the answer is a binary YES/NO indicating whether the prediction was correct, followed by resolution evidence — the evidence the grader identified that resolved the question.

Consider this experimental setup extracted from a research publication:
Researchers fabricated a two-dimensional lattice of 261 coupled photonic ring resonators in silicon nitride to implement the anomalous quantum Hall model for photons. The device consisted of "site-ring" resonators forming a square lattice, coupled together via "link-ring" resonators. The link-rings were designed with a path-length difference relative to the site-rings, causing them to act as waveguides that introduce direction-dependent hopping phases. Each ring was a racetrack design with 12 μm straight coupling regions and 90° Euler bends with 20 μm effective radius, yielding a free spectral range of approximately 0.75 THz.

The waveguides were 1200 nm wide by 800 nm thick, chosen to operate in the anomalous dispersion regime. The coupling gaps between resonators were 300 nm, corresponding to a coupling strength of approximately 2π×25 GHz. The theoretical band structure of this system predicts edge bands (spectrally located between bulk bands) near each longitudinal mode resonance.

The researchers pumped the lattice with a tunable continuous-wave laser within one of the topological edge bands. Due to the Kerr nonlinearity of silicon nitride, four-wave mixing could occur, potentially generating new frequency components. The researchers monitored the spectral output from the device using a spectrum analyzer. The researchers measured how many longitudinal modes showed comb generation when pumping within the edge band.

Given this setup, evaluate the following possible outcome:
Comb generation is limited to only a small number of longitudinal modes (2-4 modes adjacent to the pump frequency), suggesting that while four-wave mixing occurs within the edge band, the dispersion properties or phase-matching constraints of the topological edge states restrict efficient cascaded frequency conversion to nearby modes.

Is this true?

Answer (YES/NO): NO